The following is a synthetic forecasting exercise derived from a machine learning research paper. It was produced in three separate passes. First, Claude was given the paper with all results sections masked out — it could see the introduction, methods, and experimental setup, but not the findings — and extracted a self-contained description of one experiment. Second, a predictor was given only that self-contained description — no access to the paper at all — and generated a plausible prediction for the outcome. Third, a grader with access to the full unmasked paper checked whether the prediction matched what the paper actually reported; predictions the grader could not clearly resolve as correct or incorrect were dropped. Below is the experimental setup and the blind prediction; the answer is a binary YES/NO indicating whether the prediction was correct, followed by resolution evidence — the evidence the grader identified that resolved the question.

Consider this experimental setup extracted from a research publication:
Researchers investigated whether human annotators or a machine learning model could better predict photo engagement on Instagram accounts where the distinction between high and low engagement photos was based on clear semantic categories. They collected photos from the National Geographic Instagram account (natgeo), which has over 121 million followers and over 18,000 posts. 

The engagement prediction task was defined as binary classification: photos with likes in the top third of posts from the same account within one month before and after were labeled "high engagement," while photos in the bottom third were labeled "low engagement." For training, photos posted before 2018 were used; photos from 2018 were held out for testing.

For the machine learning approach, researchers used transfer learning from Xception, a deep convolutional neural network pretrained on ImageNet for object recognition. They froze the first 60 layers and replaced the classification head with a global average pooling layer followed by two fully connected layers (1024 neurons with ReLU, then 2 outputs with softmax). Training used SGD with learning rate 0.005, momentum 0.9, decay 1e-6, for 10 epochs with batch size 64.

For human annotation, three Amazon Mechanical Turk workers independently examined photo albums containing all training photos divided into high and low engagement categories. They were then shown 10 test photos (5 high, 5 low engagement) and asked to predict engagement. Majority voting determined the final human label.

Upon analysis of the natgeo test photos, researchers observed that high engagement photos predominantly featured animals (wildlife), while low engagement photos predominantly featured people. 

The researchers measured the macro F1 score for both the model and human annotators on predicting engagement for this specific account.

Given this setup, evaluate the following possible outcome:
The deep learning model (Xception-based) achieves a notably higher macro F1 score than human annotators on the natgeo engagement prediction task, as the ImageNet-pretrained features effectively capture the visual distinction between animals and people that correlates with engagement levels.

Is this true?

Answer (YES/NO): NO